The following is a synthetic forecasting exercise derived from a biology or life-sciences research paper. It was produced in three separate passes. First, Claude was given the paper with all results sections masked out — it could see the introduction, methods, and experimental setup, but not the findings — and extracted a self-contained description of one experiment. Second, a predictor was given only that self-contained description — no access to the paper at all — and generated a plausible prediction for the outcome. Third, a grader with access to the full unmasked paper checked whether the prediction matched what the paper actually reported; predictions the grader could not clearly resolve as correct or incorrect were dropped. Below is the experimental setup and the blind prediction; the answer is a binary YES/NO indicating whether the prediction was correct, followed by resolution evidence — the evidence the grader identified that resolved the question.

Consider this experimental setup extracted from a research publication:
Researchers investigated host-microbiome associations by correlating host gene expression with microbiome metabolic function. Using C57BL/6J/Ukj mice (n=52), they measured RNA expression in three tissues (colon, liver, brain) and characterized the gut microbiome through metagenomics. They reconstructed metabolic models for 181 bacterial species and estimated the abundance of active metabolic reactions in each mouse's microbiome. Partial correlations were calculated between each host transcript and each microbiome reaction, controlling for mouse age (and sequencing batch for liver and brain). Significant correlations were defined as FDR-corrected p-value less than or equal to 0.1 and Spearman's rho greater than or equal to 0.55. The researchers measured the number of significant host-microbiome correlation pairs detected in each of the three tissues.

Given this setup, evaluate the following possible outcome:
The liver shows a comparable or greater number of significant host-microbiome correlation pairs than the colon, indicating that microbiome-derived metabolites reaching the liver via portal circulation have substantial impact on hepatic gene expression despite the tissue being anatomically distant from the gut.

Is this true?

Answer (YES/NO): NO